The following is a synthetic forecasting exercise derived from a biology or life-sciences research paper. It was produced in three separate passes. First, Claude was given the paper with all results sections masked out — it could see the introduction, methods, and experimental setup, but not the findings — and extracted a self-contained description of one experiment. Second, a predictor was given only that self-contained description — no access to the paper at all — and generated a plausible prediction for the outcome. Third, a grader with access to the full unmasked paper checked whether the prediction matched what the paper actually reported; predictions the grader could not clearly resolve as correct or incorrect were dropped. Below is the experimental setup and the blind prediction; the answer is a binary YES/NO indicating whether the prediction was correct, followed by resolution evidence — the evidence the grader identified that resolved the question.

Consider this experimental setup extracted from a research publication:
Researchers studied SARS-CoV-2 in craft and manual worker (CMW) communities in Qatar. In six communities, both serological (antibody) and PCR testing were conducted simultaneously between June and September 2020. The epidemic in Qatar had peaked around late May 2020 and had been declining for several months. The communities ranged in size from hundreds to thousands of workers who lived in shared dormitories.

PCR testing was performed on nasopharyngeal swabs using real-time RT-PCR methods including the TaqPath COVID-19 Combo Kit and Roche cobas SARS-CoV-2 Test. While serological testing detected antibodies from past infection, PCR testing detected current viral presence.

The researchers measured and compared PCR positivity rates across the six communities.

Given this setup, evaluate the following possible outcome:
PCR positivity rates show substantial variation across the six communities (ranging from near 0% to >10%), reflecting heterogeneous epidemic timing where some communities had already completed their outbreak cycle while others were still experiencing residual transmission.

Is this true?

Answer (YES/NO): YES